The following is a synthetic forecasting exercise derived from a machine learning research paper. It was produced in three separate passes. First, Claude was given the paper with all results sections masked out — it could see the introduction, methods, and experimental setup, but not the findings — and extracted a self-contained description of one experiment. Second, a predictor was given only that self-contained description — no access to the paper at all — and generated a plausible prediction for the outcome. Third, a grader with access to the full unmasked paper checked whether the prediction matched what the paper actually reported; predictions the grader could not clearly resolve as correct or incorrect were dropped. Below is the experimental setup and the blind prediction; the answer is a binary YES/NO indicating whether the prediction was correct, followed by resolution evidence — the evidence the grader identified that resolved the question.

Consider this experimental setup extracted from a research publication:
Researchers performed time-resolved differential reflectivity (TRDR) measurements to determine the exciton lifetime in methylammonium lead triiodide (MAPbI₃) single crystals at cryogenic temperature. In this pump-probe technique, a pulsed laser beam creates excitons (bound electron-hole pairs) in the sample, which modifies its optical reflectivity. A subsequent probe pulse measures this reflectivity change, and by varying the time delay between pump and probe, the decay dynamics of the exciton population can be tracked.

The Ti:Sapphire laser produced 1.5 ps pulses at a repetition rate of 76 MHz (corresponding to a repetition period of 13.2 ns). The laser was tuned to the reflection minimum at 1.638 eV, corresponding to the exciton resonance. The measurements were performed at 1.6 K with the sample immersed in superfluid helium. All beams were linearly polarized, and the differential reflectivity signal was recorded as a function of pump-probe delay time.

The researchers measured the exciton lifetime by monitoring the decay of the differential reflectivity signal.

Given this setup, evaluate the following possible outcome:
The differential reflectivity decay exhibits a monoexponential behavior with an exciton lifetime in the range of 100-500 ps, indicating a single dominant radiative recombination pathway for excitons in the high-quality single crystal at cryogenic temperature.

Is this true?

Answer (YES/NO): YES